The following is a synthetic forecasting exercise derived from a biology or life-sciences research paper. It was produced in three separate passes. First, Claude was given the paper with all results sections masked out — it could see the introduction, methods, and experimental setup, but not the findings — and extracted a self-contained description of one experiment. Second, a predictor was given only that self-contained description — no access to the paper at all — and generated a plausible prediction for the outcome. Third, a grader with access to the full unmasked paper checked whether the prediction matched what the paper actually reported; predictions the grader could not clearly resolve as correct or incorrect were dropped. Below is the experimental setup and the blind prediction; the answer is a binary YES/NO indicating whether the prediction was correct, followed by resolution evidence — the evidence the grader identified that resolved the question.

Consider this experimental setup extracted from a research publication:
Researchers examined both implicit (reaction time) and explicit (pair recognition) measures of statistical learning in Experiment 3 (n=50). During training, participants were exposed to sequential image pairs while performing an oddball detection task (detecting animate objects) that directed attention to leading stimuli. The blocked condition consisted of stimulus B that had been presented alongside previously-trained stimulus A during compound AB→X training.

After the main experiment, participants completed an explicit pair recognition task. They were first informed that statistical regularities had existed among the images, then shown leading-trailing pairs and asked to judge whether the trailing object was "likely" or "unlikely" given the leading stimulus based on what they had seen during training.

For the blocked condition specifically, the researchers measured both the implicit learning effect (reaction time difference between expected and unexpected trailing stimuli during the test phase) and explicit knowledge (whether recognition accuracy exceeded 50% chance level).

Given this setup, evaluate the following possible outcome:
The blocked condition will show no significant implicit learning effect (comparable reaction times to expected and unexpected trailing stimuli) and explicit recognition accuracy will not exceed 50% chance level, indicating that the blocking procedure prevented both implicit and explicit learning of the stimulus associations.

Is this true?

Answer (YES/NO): NO